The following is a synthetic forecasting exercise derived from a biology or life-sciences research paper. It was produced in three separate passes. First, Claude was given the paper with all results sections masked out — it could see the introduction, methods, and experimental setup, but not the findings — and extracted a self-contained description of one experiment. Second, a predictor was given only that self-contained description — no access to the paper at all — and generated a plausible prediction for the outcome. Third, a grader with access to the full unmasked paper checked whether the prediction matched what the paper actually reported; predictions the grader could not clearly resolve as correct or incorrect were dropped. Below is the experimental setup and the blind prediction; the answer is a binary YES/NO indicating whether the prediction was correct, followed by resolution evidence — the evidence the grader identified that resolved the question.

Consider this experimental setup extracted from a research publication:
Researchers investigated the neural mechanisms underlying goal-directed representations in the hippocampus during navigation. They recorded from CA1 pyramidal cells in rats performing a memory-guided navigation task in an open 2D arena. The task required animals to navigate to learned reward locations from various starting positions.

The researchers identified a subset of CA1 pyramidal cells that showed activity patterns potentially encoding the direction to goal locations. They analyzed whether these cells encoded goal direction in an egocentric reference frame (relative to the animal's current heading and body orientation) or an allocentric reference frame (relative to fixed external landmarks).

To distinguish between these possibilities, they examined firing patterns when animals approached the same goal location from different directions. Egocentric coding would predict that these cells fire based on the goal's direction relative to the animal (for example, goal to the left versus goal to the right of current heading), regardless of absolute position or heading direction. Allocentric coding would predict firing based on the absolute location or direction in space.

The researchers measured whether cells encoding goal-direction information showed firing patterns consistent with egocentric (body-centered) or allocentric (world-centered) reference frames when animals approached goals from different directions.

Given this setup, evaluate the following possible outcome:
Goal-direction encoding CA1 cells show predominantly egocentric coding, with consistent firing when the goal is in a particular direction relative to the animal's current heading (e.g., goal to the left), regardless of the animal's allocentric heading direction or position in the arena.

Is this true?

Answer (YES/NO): YES